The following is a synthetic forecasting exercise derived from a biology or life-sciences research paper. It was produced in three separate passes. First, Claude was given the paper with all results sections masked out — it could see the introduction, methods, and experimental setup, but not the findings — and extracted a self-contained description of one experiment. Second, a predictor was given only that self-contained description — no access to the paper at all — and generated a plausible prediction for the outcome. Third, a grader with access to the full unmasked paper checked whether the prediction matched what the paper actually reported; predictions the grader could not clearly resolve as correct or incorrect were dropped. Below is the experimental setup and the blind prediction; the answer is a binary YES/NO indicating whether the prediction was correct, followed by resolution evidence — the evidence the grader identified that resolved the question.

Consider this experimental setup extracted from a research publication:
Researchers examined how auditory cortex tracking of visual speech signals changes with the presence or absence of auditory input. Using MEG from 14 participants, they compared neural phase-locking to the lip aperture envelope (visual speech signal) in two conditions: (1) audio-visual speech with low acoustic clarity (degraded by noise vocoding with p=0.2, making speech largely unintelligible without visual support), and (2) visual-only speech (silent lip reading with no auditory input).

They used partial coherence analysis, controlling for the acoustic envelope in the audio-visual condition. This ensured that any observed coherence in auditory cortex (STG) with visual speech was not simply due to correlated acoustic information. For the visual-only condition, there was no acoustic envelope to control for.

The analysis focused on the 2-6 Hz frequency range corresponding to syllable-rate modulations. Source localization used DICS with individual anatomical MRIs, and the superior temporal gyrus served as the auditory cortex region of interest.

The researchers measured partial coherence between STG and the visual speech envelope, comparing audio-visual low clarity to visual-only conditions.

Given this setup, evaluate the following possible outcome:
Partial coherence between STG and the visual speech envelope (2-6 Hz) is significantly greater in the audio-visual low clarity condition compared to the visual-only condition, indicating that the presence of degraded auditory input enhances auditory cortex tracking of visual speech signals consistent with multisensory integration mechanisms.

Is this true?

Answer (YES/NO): NO